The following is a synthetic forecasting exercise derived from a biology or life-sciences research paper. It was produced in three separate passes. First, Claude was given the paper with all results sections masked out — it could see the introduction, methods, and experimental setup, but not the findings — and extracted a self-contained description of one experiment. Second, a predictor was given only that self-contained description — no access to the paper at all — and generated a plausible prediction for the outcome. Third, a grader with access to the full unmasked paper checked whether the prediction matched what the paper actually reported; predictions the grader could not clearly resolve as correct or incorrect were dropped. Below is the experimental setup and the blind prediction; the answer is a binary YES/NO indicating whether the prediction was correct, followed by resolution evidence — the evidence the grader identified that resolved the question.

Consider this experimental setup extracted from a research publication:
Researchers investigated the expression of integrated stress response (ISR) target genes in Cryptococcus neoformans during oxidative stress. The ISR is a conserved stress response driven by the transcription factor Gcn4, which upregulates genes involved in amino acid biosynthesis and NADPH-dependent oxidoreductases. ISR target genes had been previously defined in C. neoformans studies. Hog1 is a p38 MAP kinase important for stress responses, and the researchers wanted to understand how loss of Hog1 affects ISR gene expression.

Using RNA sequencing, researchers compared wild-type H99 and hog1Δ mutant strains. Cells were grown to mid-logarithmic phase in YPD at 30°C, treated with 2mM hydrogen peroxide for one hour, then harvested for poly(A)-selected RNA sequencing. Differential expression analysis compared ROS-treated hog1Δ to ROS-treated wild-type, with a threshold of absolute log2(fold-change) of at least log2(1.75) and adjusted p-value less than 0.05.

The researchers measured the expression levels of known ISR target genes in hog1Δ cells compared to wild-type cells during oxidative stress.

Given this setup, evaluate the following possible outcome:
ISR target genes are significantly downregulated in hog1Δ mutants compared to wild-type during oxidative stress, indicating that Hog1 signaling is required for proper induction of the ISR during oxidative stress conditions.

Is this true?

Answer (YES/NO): NO